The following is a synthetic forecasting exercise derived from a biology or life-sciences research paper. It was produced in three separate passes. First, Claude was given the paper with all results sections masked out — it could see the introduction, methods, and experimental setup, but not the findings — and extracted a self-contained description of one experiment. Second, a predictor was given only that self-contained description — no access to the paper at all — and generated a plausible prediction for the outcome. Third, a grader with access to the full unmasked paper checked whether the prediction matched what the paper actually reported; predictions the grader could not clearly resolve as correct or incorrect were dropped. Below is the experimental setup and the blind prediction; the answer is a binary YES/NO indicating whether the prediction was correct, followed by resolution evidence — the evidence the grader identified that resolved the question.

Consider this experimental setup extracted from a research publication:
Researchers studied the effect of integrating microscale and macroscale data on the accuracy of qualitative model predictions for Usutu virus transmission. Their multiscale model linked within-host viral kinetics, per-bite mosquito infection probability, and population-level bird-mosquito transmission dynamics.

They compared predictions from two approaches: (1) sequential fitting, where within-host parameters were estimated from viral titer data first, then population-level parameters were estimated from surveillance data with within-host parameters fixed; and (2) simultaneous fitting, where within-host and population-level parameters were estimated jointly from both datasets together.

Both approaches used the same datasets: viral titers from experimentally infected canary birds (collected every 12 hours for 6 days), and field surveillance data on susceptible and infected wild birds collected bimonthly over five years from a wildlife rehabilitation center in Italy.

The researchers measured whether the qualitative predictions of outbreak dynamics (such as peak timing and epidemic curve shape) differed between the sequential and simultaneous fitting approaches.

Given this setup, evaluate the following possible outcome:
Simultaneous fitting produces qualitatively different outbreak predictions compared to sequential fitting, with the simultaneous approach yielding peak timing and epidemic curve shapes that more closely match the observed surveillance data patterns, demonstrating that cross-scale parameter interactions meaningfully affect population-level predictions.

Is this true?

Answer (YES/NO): NO